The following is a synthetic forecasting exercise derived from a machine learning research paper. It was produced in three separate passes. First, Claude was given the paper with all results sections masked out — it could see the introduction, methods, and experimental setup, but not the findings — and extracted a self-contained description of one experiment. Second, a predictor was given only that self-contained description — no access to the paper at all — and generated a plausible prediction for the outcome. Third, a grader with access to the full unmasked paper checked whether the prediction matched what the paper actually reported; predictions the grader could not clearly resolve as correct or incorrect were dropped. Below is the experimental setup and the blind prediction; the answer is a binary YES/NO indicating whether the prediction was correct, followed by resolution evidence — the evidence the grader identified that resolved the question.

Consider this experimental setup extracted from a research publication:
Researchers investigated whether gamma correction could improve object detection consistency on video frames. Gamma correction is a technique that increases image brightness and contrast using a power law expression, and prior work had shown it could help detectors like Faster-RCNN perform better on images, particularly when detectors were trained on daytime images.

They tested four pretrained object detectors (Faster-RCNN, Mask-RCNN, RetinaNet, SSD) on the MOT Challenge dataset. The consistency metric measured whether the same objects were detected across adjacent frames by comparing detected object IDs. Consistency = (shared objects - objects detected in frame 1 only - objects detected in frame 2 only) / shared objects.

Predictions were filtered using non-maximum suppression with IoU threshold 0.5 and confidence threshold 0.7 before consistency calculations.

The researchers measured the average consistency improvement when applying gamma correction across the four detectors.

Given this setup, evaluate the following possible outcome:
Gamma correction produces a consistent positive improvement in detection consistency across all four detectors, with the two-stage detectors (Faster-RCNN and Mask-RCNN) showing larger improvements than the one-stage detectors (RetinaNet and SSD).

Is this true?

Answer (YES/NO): NO